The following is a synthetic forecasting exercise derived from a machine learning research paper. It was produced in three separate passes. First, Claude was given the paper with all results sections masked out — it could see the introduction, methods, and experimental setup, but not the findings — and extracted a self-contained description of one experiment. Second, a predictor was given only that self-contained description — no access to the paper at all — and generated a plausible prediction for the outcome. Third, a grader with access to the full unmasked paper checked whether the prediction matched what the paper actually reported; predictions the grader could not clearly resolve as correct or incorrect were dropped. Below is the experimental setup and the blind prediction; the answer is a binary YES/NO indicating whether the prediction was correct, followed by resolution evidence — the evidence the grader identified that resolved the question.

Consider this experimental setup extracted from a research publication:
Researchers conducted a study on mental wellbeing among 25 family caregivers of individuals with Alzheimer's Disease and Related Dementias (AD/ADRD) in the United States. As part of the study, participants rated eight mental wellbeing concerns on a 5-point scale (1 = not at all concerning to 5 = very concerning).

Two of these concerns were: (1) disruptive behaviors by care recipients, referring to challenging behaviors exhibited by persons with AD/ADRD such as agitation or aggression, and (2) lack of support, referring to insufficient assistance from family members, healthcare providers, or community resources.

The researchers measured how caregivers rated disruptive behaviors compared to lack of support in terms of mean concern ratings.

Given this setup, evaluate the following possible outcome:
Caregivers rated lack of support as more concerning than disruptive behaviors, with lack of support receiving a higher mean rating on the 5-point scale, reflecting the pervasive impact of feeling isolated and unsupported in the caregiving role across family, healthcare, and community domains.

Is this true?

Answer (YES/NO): NO